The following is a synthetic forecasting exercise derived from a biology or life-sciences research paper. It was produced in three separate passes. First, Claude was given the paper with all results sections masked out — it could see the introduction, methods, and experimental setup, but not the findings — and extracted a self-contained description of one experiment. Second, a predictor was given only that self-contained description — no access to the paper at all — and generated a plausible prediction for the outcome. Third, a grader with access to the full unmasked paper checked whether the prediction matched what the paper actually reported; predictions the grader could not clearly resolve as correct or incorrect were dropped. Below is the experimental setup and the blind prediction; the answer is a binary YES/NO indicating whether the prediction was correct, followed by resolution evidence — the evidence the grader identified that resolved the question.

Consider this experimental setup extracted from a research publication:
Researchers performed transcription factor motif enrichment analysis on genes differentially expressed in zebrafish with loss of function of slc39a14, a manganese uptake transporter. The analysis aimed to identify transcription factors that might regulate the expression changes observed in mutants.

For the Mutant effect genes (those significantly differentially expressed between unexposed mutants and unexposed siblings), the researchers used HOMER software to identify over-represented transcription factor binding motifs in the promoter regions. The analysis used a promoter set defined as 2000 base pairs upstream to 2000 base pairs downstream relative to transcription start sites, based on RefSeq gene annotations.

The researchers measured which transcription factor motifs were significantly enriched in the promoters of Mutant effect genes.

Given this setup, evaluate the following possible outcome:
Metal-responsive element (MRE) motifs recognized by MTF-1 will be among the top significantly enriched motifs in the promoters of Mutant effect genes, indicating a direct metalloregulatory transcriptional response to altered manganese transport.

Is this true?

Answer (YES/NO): NO